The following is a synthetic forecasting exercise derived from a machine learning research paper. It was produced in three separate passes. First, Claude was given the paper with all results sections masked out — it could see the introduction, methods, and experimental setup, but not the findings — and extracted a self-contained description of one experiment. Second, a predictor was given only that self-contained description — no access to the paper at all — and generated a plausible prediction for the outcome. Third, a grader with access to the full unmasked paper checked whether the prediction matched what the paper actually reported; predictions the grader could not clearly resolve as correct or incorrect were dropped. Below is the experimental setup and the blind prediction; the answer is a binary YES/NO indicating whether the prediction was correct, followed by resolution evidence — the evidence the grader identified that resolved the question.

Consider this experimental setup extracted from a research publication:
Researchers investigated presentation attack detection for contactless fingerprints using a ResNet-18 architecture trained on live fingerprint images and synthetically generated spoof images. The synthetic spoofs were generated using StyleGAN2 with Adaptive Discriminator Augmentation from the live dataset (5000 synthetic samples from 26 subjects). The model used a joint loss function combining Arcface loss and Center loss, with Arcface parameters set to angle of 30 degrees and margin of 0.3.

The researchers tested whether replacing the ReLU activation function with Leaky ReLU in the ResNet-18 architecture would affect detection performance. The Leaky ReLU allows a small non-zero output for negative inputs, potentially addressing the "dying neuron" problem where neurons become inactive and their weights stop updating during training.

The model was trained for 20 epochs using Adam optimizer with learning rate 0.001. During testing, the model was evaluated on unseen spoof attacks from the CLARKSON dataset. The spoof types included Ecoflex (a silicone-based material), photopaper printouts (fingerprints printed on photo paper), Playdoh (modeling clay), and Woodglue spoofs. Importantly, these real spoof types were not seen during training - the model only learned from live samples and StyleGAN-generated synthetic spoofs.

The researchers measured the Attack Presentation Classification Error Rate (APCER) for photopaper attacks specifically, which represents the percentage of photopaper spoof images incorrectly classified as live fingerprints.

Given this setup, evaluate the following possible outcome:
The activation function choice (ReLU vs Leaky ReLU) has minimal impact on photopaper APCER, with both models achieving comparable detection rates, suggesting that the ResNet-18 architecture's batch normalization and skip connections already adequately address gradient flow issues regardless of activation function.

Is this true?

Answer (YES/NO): NO